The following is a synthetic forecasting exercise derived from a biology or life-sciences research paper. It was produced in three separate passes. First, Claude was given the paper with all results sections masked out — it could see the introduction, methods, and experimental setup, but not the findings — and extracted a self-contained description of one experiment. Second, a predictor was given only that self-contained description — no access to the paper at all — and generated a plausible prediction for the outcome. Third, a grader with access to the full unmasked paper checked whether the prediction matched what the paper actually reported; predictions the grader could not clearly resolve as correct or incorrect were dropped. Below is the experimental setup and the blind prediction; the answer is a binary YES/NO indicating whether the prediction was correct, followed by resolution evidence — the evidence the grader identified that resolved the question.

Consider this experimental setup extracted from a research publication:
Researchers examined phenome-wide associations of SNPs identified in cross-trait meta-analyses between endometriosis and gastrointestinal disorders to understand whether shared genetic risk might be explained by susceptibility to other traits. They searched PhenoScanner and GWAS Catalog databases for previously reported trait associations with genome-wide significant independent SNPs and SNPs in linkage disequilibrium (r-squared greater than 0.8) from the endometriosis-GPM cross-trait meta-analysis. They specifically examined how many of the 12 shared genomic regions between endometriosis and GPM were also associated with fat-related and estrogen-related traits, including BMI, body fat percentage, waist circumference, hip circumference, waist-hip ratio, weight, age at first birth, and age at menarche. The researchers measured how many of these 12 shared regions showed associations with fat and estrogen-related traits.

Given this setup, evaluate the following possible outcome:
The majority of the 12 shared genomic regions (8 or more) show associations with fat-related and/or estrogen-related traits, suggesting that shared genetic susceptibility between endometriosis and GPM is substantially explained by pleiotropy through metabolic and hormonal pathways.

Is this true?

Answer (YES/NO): NO